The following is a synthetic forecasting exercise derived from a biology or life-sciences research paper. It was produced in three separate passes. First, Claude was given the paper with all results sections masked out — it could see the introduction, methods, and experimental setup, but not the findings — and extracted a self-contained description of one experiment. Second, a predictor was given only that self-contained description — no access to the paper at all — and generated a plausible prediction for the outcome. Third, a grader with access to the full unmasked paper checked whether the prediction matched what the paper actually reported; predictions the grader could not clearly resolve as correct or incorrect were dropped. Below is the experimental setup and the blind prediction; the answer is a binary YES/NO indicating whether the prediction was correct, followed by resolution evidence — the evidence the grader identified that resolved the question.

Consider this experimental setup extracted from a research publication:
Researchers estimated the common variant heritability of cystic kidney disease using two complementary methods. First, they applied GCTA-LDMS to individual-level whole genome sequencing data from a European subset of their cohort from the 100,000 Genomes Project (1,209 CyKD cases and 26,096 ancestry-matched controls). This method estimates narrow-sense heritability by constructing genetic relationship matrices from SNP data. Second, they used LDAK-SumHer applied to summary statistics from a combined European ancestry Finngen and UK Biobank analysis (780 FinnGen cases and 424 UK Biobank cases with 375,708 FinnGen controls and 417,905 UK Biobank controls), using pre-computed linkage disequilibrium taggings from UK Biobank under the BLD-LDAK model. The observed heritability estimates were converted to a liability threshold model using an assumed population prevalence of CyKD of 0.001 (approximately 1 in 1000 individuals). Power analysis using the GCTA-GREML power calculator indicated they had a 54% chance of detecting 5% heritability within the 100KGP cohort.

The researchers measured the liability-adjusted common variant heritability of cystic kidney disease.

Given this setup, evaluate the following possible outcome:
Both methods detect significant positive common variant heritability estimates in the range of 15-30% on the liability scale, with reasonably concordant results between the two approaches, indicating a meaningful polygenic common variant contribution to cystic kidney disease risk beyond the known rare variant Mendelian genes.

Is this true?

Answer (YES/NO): NO